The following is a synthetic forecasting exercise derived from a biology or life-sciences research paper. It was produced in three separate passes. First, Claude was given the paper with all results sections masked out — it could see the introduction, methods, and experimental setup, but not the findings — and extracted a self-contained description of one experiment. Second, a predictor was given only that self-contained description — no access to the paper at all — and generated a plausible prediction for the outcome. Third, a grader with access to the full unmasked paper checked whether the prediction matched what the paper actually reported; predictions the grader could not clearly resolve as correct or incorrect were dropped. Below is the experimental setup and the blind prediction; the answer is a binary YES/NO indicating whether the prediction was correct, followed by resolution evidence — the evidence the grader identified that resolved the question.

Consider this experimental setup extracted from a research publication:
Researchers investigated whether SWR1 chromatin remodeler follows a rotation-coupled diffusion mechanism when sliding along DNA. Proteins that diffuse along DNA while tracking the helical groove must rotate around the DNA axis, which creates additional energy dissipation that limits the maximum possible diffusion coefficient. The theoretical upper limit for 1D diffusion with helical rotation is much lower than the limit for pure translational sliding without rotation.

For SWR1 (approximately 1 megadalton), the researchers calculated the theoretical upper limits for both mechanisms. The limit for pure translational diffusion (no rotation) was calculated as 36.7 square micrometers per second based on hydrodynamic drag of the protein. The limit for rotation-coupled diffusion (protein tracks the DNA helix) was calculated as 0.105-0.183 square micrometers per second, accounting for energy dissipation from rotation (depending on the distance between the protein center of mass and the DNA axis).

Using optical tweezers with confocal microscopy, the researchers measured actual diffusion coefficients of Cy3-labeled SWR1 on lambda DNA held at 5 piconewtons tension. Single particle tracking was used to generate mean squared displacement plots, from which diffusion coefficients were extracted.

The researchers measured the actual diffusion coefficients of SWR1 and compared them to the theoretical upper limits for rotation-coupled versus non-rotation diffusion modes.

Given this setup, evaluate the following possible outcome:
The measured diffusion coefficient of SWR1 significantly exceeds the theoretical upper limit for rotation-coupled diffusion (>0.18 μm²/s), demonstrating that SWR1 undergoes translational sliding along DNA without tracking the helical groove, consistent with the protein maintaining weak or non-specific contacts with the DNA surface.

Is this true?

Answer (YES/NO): NO